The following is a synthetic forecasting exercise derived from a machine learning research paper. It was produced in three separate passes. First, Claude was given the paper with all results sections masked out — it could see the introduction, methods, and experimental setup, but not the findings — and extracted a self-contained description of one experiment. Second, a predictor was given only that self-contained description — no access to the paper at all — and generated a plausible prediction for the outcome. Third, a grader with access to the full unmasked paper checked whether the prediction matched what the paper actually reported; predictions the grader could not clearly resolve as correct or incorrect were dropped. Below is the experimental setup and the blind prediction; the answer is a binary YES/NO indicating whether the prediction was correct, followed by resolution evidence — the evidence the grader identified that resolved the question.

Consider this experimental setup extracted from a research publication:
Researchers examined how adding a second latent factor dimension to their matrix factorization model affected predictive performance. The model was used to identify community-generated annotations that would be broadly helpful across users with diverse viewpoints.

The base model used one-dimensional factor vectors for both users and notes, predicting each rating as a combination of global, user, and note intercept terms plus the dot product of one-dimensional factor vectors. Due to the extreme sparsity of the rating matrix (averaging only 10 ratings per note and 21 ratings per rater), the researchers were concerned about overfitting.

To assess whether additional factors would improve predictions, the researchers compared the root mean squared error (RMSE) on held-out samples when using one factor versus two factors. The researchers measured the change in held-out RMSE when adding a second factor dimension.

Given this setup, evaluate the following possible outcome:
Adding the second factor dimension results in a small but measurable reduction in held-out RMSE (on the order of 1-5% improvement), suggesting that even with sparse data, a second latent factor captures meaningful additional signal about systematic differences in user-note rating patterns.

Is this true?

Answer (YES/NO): YES